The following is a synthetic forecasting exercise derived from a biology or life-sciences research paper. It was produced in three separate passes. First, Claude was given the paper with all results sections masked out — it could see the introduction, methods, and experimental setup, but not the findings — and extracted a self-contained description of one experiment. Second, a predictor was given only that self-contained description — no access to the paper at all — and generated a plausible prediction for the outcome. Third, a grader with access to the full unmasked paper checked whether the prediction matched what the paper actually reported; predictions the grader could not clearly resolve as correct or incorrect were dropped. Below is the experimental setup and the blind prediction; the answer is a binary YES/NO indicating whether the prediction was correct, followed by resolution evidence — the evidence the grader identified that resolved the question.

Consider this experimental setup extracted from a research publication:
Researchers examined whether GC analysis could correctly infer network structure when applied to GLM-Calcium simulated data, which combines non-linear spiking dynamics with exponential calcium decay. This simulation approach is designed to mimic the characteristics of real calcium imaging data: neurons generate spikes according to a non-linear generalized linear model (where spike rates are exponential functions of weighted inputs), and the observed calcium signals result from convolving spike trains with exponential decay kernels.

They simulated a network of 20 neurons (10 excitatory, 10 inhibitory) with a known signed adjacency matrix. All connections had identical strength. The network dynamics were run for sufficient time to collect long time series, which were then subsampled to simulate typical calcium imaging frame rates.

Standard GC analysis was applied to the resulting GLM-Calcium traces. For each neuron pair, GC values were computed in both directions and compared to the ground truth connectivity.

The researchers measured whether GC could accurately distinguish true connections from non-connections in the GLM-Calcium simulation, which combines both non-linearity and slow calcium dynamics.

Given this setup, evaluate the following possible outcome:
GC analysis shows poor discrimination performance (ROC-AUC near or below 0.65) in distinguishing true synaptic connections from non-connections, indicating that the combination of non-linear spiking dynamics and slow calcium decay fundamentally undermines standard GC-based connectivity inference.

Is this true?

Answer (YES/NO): NO